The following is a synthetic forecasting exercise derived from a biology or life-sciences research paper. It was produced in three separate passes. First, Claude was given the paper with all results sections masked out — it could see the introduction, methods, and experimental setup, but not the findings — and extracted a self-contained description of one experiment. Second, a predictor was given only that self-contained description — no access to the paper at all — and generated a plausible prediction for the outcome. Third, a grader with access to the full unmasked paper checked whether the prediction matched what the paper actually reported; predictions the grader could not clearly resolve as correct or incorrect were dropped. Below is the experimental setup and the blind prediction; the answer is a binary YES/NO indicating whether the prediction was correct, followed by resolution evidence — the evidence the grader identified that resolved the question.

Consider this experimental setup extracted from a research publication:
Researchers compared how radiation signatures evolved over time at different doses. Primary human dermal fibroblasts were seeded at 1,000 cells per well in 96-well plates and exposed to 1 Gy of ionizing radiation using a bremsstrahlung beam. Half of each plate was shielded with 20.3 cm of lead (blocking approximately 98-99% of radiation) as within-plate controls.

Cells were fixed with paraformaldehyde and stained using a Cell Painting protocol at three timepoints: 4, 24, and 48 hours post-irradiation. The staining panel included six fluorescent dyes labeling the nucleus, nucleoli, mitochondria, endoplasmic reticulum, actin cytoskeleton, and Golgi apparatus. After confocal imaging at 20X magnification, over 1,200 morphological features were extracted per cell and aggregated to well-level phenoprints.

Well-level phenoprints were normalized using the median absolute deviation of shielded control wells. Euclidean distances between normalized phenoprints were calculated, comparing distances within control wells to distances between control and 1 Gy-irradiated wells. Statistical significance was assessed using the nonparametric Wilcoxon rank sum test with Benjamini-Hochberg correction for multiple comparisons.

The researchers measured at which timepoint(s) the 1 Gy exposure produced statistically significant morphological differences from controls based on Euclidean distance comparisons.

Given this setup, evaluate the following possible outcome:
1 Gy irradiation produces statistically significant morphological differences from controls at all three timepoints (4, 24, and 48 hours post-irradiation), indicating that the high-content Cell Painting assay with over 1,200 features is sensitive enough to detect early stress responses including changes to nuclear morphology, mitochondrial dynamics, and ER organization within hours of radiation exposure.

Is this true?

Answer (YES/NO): YES